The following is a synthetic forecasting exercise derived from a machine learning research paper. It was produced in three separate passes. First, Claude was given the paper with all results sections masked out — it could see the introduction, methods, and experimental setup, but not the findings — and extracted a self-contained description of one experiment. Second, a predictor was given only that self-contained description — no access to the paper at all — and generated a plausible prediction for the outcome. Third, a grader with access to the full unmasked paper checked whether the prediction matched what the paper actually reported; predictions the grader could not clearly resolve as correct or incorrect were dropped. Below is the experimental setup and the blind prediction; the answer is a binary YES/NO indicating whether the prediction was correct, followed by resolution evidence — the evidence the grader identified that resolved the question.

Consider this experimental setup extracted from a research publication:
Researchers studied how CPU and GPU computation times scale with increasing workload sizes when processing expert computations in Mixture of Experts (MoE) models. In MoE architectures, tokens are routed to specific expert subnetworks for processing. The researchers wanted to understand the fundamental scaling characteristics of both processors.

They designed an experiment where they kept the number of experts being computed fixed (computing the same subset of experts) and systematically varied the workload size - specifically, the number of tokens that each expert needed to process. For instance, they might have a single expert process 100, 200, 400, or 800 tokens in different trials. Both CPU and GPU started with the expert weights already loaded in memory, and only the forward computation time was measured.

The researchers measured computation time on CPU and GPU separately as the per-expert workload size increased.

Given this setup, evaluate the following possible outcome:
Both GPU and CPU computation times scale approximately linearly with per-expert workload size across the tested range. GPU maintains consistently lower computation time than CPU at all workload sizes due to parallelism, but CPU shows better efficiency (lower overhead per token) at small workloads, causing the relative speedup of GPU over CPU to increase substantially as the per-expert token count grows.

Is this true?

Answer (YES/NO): NO